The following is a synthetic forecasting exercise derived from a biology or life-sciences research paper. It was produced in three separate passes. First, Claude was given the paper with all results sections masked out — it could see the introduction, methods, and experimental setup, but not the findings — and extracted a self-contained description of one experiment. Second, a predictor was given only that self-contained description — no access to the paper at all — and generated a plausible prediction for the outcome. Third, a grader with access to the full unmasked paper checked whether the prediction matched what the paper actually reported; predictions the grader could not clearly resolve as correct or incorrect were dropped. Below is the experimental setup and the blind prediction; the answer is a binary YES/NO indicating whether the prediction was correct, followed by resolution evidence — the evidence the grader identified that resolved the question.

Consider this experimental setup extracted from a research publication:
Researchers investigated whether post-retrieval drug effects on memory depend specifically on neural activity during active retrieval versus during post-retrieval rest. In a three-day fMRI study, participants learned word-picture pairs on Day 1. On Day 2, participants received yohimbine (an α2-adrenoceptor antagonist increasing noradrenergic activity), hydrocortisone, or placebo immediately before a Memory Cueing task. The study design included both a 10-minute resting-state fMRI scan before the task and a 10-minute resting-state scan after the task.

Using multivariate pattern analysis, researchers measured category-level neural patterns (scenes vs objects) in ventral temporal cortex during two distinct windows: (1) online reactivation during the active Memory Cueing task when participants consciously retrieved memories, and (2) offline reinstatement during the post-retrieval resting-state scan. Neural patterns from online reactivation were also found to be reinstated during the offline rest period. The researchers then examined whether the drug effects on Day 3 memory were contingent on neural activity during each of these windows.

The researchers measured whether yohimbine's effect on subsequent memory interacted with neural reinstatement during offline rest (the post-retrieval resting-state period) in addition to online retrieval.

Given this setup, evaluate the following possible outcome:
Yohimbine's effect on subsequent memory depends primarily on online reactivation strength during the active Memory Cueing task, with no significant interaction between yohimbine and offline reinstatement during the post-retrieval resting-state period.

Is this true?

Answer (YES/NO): YES